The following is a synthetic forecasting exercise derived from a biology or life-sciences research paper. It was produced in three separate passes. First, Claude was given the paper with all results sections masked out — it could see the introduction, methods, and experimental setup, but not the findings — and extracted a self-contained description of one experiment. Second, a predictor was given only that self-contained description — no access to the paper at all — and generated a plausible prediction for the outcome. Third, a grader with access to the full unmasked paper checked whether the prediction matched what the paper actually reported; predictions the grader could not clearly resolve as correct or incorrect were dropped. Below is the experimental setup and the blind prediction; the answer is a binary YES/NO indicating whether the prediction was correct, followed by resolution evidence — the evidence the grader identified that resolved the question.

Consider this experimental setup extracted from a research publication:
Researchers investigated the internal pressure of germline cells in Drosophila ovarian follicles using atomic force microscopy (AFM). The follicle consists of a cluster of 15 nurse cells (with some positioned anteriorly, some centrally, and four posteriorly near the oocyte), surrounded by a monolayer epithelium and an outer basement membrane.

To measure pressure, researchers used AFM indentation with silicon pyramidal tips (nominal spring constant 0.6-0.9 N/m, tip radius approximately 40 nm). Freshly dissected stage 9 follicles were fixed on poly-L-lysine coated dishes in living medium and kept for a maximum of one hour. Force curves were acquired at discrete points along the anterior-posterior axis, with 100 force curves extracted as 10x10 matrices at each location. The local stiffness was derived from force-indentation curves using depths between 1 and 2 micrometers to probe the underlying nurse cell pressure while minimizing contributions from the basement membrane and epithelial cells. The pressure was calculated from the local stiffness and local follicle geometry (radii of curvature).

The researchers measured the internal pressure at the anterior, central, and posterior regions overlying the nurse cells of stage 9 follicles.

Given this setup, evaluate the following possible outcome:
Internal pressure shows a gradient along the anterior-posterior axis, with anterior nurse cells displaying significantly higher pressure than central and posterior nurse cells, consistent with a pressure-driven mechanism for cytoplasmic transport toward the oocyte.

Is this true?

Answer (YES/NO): YES